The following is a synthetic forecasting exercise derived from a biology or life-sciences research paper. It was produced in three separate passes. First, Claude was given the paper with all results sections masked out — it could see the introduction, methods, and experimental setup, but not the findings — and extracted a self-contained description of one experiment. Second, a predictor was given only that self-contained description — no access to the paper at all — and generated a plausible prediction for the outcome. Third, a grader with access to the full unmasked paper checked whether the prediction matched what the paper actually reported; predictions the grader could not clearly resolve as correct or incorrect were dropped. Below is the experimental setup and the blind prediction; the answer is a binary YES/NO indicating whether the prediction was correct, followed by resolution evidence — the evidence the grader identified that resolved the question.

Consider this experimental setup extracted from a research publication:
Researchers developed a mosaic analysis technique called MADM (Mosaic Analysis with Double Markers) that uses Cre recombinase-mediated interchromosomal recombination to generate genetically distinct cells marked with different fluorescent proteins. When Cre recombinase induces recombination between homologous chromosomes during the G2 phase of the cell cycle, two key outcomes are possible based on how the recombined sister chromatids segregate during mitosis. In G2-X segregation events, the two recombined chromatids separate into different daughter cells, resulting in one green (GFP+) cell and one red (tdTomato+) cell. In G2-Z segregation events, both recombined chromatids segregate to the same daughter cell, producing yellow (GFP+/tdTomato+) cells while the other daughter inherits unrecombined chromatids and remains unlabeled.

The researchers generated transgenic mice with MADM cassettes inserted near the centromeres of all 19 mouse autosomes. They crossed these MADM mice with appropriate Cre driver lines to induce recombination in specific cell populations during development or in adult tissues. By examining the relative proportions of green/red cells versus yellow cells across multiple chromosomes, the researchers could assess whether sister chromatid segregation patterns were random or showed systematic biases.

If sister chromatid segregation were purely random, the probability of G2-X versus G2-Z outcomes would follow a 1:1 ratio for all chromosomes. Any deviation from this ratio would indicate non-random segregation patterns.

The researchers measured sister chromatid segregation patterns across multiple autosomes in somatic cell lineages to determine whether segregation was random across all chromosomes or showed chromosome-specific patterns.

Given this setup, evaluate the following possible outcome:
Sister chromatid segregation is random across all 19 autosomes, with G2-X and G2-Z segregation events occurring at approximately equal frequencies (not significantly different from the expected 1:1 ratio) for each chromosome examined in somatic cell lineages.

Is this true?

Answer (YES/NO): NO